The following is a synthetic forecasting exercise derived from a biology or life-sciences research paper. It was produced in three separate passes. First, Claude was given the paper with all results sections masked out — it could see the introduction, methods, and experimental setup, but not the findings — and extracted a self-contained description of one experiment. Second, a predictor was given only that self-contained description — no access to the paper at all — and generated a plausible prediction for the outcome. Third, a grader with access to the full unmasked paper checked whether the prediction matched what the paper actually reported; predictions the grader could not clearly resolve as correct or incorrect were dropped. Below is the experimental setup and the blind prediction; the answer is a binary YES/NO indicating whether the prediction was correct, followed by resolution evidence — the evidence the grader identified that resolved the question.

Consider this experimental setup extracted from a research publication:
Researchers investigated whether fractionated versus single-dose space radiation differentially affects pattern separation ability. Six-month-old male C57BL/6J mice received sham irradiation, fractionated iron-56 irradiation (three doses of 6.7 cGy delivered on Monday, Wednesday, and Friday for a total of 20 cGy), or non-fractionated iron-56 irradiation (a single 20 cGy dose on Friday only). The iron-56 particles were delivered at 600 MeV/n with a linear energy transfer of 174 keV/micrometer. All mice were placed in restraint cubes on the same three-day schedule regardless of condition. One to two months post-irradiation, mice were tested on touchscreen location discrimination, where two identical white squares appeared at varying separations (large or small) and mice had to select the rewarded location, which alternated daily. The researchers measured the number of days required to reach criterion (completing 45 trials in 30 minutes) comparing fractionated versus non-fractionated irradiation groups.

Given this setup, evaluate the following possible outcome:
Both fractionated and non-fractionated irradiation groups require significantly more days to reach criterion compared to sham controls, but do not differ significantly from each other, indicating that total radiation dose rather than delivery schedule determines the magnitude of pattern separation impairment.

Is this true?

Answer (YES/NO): NO